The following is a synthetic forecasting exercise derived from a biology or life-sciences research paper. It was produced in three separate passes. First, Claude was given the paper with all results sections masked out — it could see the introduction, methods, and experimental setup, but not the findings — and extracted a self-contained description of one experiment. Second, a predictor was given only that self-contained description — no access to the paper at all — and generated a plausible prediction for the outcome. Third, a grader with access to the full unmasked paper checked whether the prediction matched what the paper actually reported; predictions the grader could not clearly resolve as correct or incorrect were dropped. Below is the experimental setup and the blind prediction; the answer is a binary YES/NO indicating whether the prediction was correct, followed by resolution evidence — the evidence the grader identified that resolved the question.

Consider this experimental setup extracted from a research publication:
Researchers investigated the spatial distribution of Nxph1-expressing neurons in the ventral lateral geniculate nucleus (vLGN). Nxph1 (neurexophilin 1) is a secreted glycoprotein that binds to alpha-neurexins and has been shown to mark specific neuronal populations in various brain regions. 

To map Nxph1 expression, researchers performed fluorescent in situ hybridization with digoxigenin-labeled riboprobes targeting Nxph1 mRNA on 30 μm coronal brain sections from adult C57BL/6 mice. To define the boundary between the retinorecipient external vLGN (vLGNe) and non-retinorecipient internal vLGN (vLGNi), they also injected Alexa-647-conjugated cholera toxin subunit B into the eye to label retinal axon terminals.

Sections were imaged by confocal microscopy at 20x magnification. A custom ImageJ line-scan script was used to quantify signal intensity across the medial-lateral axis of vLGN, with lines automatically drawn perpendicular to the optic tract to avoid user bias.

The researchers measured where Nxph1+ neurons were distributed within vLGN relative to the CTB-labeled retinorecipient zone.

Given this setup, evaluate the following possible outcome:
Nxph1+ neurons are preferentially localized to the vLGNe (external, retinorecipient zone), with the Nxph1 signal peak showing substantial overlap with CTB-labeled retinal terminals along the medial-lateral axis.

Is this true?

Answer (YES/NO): YES